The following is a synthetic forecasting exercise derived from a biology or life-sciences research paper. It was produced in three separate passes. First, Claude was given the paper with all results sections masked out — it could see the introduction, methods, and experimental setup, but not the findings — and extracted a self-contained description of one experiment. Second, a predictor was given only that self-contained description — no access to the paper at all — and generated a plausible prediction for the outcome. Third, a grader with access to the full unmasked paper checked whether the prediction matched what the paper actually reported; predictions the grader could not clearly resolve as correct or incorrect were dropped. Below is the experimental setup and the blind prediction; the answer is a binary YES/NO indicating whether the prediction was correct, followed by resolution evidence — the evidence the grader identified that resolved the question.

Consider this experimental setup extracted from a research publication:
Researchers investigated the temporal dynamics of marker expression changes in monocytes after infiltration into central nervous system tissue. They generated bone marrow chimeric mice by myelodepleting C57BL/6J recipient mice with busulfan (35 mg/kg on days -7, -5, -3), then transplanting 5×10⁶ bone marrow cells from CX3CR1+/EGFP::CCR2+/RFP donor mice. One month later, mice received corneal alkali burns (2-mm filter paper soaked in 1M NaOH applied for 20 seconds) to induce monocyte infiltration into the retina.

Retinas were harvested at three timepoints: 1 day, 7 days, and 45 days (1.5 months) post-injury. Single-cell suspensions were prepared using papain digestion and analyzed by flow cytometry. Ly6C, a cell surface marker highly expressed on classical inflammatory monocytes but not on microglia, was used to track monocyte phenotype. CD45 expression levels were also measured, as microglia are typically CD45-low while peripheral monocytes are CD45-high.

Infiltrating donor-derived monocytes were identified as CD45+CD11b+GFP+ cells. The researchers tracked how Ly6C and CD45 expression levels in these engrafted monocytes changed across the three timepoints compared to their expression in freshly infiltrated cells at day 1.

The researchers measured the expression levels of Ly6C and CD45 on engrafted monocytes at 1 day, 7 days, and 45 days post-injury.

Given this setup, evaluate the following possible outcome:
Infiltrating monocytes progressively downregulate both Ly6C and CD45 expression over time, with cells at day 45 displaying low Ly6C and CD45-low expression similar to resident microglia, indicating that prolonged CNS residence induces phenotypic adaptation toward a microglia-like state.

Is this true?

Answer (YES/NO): YES